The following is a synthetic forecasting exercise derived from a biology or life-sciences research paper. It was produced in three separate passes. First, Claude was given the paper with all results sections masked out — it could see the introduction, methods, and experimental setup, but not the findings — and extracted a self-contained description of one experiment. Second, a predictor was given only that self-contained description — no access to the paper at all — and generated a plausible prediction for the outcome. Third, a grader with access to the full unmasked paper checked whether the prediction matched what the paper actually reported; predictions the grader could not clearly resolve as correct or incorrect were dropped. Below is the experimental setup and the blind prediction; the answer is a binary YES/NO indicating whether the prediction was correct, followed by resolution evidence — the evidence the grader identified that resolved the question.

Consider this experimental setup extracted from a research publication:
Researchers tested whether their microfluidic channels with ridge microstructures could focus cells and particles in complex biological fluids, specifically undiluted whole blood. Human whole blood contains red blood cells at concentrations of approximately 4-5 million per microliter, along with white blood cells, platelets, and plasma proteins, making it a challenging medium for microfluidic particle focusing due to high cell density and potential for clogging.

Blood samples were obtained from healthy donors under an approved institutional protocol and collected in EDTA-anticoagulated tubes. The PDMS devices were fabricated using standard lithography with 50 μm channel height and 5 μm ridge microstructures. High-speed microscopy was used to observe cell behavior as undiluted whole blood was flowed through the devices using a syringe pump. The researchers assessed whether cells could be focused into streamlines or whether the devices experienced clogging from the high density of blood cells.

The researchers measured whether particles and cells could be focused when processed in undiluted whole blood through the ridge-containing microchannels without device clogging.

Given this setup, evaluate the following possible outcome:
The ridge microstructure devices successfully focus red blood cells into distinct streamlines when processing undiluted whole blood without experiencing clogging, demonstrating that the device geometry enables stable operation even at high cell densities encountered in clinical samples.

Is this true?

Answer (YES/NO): NO